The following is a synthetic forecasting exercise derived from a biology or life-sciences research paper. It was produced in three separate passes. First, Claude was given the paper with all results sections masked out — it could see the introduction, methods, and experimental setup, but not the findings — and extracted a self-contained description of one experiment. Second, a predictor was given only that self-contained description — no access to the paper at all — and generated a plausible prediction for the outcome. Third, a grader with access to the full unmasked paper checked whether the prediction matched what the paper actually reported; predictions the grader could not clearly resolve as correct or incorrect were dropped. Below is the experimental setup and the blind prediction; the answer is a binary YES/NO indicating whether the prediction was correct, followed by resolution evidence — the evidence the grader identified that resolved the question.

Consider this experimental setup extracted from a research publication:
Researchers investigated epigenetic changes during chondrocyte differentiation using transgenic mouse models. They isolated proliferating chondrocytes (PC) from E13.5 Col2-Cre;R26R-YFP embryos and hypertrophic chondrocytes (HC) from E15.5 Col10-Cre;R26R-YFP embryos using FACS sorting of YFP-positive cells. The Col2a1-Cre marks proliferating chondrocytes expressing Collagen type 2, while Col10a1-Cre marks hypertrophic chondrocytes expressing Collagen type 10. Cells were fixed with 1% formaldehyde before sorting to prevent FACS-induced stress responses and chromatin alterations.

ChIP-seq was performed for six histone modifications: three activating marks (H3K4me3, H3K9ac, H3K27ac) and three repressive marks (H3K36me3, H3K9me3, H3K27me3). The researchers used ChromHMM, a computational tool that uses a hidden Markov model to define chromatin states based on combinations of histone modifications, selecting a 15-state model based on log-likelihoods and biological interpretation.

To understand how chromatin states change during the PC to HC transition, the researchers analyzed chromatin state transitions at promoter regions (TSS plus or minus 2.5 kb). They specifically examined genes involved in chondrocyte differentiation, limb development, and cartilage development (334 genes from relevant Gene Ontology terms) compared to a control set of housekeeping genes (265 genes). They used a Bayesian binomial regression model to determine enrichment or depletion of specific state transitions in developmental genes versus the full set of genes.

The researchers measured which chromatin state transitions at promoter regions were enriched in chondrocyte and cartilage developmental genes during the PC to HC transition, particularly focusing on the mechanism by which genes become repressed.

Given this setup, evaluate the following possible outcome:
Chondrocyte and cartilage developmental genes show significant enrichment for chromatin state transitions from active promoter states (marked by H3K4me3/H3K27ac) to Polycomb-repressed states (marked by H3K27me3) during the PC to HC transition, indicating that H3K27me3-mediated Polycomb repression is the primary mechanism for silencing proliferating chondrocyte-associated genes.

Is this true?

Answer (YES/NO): NO